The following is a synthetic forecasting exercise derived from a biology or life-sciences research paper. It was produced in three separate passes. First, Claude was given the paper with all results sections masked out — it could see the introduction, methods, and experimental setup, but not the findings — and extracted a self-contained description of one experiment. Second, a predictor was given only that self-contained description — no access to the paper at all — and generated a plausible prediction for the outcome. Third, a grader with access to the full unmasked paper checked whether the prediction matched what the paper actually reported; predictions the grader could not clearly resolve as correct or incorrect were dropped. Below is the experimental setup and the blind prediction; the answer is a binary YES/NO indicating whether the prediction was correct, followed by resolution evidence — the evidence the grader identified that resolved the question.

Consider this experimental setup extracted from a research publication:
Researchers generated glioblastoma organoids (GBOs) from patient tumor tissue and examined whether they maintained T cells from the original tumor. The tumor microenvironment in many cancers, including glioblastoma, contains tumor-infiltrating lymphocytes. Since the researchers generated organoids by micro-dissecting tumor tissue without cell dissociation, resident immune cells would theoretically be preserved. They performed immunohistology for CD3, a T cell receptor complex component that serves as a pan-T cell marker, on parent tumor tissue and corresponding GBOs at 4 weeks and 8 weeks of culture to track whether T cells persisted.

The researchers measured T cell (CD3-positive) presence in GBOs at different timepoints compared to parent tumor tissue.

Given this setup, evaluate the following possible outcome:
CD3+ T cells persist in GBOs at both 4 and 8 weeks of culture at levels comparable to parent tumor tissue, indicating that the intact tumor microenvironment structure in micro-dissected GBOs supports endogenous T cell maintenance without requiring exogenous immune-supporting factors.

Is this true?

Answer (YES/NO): NO